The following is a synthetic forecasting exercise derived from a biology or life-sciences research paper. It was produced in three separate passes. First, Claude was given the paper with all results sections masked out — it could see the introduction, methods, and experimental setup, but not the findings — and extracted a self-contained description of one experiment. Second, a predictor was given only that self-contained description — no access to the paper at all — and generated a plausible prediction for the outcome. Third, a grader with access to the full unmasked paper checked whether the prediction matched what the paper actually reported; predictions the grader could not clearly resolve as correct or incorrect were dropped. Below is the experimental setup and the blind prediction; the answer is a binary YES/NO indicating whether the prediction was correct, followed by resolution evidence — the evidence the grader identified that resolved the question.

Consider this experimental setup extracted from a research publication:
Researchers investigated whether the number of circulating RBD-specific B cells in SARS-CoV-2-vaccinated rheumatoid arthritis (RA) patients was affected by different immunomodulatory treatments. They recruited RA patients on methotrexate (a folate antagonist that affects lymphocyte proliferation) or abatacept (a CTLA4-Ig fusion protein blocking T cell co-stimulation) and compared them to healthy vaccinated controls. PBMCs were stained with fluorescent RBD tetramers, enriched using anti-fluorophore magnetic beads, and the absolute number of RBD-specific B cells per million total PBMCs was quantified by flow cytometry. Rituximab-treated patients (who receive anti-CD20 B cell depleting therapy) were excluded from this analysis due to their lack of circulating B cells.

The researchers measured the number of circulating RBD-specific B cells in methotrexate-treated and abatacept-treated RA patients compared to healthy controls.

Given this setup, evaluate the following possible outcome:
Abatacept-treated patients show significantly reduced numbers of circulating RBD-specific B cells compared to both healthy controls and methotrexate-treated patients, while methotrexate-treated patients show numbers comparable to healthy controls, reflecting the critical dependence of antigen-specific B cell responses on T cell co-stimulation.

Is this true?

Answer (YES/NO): NO